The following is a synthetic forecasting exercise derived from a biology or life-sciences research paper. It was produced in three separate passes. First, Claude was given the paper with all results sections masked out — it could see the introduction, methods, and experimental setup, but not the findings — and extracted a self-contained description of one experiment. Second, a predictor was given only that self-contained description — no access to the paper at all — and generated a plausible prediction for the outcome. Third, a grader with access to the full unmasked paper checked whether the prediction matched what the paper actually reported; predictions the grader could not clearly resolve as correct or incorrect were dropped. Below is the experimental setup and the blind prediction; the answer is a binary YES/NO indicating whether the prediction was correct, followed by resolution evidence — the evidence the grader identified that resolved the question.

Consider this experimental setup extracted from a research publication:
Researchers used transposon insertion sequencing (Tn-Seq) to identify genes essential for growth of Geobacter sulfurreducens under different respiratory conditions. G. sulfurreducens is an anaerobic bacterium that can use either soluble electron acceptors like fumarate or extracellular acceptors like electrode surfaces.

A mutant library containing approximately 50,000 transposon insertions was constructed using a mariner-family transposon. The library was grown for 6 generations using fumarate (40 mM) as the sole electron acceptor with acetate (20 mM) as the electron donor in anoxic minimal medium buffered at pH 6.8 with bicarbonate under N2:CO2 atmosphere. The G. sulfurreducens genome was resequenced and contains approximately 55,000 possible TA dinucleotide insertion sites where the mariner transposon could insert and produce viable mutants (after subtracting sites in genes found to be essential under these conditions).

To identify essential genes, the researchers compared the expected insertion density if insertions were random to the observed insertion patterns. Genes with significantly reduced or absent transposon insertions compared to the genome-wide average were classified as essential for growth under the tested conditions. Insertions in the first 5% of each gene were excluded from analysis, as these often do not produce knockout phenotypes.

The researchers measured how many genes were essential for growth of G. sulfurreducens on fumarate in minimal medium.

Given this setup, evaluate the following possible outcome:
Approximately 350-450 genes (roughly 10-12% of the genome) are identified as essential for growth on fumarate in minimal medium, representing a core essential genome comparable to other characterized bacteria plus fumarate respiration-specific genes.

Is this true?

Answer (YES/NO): NO